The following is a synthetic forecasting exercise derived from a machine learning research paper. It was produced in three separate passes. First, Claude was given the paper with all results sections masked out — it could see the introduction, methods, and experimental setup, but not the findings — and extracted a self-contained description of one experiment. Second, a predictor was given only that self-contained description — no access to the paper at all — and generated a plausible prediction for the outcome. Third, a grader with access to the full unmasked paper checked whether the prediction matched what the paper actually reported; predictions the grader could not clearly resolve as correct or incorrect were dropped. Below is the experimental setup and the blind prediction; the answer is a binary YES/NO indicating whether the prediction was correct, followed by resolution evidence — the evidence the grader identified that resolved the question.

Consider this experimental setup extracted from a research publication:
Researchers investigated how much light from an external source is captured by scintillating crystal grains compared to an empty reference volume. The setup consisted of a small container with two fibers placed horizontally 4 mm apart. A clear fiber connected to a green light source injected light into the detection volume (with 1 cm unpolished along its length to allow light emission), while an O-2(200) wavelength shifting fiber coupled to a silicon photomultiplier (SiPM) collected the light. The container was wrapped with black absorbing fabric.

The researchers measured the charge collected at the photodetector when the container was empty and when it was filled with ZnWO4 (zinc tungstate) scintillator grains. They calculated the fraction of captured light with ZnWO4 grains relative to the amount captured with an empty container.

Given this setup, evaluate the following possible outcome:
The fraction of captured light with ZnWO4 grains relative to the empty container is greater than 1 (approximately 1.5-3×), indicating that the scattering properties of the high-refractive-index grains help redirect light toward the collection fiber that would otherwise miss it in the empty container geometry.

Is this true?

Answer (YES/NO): NO